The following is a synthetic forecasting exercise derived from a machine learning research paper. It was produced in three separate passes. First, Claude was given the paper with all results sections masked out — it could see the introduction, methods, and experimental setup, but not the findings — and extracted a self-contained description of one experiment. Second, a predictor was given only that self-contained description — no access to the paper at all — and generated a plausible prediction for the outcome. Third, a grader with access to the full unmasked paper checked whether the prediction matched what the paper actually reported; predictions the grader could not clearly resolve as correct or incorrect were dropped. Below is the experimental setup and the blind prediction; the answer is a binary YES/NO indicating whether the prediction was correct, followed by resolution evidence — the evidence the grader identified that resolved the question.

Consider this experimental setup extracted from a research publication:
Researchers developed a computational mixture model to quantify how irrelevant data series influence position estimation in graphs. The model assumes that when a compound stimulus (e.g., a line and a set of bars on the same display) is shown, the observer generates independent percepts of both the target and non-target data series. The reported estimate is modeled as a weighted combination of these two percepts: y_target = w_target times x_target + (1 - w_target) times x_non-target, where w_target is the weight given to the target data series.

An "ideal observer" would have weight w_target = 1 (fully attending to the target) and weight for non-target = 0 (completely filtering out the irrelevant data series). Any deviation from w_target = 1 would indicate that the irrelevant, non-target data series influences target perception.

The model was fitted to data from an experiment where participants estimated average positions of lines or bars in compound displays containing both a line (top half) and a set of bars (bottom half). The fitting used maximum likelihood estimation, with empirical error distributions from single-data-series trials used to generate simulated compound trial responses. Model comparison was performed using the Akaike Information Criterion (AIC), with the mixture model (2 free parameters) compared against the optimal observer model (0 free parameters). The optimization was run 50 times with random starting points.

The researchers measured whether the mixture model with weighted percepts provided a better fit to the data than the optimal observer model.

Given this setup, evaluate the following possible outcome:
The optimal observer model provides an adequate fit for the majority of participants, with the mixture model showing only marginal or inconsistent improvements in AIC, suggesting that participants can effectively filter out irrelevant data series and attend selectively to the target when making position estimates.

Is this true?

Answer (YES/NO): NO